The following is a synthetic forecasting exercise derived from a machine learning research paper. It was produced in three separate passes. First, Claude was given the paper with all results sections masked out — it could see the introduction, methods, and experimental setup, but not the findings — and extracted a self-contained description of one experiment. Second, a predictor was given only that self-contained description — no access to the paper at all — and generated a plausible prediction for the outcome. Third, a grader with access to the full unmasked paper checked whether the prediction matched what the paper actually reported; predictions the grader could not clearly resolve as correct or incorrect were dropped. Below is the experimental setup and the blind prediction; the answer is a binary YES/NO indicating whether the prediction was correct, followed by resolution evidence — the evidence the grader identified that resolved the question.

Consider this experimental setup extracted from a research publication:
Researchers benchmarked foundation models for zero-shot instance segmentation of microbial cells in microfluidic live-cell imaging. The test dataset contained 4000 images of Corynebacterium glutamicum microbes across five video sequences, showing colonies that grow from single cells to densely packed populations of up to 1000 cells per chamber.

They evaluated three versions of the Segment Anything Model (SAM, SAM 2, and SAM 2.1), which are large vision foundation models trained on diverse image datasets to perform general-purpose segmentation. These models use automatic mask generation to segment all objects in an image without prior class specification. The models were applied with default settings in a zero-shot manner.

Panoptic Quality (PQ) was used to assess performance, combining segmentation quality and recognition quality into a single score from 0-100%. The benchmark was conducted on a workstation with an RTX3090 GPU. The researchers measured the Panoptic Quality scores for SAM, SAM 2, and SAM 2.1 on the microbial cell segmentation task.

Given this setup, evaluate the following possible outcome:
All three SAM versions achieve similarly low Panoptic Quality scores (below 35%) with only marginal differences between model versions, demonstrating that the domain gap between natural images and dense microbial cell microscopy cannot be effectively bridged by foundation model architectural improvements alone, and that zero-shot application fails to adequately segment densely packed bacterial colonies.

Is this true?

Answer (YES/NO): YES